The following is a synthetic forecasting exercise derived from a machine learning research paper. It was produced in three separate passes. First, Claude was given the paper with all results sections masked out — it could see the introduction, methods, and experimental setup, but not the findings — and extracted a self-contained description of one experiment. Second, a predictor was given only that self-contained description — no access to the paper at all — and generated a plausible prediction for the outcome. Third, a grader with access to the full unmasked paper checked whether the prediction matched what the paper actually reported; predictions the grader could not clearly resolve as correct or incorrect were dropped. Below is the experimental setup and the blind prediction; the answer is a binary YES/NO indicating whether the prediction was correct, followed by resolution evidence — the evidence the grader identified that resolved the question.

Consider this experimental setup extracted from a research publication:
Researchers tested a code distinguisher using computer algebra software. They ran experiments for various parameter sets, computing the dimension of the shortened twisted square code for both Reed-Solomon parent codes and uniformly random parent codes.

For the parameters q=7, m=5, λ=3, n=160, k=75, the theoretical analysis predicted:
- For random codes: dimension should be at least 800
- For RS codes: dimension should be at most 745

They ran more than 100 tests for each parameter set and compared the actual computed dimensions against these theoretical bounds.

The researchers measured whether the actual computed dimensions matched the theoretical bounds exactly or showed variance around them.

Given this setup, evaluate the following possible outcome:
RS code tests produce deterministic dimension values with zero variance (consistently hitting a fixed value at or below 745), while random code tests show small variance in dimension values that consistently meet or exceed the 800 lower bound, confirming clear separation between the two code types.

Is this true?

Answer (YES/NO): NO